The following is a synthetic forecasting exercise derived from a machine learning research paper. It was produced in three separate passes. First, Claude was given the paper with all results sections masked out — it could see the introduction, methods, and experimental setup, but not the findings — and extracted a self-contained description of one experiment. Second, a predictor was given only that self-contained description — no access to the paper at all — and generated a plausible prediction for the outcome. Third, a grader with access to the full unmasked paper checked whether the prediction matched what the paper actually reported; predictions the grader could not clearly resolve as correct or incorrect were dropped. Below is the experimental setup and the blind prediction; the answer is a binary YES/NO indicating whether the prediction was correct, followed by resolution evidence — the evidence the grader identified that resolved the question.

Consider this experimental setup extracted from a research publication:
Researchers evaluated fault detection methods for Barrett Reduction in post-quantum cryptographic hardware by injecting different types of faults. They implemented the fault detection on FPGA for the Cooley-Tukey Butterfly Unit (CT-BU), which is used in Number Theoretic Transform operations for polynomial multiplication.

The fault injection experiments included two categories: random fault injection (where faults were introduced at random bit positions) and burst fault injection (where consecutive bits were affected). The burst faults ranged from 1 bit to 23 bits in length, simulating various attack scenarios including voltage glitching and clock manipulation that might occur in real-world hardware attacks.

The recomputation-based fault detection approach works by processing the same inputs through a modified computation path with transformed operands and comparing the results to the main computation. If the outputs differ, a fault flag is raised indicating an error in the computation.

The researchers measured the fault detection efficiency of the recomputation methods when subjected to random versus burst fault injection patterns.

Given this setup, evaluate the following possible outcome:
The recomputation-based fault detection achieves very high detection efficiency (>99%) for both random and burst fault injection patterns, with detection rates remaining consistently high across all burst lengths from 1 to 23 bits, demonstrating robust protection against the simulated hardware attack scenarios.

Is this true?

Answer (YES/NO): YES